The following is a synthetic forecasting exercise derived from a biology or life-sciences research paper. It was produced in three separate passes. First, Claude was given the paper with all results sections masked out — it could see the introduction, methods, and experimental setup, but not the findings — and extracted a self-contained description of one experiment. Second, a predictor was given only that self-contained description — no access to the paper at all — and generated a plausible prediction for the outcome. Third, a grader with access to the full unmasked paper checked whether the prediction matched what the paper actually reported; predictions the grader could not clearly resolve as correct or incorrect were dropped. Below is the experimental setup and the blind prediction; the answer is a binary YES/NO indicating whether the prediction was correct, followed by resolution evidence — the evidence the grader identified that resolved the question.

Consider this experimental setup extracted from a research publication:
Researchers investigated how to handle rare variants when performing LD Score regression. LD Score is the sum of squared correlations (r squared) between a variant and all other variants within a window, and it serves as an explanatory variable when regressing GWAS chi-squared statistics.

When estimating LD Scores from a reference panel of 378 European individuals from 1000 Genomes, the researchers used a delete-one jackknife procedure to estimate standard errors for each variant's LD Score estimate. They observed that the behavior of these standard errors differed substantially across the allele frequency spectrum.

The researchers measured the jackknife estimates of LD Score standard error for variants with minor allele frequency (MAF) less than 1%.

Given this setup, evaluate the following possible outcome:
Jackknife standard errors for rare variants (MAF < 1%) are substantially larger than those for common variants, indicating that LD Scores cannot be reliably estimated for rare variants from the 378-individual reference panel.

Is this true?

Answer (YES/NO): YES